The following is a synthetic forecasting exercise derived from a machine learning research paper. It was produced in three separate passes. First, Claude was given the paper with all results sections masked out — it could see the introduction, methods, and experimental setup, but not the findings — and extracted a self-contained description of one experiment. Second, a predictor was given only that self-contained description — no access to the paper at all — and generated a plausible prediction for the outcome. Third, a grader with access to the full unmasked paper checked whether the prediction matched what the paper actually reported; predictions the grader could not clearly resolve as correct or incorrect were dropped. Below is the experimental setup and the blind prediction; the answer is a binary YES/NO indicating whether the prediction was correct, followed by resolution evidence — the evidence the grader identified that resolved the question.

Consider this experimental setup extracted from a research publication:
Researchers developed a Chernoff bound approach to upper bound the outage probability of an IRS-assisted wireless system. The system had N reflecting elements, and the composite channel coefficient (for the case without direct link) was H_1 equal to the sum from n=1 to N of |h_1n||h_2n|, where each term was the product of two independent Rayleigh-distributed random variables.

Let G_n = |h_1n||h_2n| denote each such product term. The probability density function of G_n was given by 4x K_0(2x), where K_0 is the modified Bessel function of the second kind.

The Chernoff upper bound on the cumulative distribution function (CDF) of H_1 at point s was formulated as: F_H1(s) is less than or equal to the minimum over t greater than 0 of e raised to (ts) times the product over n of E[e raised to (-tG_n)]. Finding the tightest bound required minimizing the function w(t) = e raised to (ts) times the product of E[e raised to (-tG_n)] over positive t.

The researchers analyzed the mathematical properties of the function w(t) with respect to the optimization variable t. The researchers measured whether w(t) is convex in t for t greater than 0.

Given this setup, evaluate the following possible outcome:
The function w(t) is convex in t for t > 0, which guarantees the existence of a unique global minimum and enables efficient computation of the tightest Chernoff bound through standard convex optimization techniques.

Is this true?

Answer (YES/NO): YES